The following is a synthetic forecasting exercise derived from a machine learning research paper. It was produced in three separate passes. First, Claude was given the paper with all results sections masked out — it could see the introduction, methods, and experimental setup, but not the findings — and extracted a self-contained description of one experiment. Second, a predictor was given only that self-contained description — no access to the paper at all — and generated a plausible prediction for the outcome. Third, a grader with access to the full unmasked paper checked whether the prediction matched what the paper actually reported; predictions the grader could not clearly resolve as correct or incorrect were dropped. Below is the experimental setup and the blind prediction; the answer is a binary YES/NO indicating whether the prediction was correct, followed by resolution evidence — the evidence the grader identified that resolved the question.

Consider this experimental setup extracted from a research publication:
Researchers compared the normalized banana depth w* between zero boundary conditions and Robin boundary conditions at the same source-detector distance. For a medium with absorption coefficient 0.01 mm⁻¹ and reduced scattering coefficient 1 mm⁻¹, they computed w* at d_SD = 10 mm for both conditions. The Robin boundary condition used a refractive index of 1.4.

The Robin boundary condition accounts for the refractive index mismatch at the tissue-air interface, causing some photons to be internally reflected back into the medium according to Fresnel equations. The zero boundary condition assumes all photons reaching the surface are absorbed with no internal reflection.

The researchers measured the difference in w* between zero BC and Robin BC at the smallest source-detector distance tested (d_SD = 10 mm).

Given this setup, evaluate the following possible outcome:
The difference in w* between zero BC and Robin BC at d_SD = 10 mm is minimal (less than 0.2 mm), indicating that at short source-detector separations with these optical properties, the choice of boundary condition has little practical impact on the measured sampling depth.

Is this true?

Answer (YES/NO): NO